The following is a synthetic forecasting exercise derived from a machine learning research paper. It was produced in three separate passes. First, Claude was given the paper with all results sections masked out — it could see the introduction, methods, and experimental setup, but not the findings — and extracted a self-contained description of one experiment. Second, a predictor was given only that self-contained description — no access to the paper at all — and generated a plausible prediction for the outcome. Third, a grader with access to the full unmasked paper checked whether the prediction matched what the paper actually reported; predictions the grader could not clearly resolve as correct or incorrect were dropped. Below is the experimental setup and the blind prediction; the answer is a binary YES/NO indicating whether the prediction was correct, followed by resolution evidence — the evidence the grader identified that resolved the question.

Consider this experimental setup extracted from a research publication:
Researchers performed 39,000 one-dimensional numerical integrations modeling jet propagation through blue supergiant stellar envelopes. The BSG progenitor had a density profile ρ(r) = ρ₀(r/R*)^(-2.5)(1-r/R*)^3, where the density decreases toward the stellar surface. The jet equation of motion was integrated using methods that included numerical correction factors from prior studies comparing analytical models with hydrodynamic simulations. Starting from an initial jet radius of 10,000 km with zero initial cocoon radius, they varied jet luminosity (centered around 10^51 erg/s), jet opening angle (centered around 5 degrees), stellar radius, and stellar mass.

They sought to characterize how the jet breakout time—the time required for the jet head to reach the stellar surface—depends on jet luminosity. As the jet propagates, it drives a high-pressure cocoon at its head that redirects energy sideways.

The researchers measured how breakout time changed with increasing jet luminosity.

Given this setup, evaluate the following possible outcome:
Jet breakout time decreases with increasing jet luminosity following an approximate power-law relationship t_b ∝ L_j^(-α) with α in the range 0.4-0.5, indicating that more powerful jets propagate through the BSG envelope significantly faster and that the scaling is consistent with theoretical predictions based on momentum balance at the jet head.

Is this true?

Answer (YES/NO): NO